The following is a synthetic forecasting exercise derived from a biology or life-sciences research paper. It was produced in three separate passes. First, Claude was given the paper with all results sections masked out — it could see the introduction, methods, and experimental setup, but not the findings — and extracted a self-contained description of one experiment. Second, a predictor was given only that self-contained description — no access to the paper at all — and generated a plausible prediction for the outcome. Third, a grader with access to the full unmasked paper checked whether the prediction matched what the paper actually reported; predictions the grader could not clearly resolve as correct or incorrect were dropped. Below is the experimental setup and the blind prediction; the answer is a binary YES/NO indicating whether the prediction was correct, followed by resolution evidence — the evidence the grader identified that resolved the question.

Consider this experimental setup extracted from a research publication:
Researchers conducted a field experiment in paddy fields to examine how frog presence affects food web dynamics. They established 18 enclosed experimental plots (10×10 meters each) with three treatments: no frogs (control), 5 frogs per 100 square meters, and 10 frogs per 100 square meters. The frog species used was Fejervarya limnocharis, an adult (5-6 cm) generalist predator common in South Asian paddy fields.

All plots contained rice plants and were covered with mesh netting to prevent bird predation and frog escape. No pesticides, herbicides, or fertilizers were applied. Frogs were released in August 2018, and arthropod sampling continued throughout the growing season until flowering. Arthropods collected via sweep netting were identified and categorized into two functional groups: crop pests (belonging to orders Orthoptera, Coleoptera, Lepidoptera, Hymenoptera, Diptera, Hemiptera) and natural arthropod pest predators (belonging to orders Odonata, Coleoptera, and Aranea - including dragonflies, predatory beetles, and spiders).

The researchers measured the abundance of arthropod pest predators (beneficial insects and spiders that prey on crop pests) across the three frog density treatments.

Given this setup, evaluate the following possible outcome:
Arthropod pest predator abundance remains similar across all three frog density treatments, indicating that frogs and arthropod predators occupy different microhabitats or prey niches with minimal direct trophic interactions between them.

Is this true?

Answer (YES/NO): NO